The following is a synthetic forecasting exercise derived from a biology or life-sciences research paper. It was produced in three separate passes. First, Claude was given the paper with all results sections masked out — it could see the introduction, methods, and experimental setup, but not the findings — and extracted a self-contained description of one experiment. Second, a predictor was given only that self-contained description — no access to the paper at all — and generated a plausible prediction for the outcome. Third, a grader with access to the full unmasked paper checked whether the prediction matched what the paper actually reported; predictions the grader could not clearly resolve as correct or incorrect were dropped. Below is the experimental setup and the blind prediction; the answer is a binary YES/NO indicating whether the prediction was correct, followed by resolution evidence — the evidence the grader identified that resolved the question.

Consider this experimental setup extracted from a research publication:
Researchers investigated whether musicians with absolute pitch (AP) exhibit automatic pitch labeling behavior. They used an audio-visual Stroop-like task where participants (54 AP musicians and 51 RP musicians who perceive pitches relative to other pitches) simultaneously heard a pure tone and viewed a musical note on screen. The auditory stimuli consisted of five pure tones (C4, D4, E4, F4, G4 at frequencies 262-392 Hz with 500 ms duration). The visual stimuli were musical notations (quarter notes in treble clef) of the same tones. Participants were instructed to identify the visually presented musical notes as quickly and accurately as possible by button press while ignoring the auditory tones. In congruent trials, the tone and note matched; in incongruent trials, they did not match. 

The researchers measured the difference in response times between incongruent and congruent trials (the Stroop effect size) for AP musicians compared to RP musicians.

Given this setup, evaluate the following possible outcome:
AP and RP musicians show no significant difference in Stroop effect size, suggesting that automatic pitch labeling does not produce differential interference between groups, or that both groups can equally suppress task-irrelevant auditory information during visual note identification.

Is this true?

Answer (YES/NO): NO